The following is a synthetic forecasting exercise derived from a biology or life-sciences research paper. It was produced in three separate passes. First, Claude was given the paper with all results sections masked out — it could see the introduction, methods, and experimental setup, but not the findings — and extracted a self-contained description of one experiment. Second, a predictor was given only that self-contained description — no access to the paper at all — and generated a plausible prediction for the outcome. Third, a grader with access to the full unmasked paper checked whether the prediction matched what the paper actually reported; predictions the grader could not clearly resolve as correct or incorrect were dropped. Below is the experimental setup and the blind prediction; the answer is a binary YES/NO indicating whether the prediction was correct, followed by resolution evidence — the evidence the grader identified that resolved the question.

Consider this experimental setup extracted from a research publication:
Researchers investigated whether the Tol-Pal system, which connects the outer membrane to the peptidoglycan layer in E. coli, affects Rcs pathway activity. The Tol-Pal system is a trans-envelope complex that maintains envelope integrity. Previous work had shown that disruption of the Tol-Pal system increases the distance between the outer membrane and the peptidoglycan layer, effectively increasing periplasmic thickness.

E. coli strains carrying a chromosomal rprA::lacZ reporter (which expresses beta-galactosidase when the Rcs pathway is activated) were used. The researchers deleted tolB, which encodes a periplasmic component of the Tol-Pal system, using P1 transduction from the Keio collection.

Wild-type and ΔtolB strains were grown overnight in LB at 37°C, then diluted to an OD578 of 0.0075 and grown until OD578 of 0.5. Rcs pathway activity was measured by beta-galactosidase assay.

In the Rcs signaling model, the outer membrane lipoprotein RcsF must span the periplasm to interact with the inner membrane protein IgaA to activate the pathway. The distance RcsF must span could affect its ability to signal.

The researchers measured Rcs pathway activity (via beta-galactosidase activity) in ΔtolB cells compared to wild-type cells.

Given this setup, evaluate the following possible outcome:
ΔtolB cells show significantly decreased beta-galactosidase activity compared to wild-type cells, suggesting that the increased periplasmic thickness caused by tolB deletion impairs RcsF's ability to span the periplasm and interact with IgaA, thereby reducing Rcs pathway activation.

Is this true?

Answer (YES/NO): NO